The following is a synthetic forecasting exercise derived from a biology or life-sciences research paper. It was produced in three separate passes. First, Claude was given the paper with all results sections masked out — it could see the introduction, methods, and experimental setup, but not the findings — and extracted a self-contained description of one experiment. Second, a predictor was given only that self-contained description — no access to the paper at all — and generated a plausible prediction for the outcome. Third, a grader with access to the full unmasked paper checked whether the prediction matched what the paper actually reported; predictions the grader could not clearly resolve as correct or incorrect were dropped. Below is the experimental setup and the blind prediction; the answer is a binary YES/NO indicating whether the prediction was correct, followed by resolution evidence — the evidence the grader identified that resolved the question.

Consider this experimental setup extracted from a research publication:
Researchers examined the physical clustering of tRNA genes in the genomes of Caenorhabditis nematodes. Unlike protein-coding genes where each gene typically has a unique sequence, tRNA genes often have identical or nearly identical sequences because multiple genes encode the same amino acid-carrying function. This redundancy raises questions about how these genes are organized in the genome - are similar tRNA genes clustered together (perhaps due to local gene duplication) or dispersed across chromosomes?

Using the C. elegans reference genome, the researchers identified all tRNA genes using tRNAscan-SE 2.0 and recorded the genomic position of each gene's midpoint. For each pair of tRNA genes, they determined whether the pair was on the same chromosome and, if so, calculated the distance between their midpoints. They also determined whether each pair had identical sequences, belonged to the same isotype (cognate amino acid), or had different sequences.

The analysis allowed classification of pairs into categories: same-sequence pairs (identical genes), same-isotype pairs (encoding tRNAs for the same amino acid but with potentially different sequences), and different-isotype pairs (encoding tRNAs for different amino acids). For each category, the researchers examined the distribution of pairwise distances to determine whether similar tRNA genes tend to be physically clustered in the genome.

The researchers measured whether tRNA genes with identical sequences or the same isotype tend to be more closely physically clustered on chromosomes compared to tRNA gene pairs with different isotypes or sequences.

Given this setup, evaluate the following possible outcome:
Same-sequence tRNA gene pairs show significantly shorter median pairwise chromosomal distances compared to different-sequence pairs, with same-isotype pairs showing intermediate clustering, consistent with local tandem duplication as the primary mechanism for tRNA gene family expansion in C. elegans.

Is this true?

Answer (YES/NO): YES